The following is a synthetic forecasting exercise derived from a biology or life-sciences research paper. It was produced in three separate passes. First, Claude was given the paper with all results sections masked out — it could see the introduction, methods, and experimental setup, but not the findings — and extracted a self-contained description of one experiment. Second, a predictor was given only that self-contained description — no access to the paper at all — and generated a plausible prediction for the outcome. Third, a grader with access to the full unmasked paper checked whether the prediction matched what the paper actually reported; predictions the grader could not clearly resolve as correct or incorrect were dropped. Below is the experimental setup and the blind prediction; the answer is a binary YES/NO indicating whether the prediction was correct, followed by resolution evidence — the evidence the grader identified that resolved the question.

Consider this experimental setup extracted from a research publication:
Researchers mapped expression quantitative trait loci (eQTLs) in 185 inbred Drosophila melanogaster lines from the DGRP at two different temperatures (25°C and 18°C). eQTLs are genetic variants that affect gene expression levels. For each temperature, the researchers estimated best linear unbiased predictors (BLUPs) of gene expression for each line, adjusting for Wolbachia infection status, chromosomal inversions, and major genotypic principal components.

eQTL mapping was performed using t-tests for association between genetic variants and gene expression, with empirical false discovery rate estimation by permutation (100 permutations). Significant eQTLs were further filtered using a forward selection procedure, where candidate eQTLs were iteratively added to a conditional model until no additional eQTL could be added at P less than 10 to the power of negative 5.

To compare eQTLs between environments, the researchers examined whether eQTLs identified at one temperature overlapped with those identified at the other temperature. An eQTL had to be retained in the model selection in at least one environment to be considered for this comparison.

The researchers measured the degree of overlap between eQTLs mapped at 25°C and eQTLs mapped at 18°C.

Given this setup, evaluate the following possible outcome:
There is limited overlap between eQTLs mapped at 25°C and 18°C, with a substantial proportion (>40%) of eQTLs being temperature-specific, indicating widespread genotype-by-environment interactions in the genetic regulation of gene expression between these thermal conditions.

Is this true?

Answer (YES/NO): YES